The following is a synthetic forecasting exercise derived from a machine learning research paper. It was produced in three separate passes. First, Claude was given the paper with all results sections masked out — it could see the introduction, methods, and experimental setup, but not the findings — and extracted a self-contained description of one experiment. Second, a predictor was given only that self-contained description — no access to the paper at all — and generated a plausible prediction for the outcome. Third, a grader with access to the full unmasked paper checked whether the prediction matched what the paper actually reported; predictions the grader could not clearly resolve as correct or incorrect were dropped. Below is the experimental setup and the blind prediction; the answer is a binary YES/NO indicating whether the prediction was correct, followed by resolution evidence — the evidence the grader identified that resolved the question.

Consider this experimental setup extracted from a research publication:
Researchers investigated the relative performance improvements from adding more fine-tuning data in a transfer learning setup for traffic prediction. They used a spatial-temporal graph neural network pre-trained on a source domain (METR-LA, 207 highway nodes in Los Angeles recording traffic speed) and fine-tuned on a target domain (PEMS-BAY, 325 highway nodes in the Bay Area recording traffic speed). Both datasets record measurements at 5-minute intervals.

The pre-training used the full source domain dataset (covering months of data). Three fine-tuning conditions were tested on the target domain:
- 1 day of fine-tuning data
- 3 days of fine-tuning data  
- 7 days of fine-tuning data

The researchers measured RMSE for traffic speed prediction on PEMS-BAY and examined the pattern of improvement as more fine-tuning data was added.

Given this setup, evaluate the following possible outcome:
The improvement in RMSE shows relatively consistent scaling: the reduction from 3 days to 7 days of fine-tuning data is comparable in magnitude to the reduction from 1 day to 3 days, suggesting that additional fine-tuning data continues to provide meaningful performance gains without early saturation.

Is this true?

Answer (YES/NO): NO